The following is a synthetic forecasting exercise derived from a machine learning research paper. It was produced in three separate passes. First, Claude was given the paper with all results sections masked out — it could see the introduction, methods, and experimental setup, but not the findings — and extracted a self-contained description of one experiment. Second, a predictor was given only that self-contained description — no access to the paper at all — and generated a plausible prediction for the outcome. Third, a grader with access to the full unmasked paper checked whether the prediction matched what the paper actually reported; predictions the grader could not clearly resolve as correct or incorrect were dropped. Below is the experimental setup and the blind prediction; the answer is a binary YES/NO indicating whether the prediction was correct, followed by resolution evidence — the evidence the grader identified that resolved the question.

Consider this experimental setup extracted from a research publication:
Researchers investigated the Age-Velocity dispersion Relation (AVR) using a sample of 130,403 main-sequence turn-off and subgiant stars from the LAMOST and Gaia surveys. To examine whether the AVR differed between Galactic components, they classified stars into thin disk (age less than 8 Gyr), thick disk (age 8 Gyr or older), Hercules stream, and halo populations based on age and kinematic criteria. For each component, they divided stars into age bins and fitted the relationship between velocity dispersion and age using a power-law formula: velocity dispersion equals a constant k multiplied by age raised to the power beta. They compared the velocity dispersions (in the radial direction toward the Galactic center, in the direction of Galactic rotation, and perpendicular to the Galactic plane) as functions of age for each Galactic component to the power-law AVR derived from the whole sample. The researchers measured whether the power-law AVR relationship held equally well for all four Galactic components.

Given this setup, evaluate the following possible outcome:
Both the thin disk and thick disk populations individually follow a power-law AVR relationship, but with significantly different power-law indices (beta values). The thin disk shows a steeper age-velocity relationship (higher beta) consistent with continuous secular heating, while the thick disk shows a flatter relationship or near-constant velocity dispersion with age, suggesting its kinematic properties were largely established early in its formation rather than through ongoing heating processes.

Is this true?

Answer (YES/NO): NO